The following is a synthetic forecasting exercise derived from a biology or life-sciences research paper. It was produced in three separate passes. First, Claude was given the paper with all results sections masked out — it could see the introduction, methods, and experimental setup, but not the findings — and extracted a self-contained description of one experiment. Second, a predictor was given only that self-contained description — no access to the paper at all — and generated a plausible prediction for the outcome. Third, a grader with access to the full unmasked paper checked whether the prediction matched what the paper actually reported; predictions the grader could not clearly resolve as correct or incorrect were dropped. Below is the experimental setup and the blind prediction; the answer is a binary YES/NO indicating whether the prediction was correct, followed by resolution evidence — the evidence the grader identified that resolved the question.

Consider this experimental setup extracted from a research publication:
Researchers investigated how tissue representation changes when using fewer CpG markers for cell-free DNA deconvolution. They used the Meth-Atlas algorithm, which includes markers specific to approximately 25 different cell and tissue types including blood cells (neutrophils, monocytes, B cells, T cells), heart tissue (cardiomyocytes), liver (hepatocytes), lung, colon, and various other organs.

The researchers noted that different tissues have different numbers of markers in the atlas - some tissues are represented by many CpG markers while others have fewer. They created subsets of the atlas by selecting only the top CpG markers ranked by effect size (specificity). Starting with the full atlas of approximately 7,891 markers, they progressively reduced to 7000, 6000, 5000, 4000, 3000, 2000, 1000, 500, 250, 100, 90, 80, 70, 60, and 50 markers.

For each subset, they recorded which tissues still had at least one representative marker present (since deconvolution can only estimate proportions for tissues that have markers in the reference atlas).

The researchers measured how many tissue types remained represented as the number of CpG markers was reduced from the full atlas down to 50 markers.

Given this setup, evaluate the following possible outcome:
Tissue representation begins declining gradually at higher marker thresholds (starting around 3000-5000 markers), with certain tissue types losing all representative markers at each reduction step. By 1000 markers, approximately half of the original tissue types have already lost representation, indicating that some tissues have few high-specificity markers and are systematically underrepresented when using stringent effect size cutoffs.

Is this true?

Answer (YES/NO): NO